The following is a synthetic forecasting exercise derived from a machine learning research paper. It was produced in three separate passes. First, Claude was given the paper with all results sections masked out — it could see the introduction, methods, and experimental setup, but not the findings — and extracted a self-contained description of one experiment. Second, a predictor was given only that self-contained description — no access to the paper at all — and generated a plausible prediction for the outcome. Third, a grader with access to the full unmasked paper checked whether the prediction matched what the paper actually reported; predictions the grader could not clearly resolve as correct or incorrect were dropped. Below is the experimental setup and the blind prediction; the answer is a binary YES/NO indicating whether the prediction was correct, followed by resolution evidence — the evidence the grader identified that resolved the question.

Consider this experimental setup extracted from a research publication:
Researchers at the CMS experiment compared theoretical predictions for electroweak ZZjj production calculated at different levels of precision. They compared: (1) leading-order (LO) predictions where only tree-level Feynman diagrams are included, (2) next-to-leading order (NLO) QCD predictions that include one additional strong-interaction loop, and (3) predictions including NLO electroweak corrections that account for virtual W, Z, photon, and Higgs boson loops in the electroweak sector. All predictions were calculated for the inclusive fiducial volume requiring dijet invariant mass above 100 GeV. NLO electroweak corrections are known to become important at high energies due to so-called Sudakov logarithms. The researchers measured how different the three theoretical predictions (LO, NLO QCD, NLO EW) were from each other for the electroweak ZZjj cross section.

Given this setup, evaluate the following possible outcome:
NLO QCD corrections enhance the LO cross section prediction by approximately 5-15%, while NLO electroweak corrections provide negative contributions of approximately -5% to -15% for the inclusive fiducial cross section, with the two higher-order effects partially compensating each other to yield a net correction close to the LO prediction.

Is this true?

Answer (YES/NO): NO